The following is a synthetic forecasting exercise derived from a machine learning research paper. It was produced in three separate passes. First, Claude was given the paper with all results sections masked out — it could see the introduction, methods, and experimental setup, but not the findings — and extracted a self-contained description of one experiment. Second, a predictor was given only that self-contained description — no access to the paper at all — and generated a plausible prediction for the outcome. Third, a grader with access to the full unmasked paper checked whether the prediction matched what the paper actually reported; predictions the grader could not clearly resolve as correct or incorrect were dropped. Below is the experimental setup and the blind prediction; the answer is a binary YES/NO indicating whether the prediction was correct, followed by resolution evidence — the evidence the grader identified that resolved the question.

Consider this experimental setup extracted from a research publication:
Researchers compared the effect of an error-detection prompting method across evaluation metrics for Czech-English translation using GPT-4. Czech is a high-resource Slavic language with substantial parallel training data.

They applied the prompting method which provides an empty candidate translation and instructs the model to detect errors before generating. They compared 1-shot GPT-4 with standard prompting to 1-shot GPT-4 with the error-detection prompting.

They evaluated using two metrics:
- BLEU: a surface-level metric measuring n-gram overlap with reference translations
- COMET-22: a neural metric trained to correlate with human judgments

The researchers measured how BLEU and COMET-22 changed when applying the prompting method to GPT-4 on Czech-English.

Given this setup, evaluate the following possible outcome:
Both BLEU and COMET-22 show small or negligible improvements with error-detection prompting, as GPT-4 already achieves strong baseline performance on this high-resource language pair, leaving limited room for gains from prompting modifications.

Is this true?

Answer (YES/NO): YES